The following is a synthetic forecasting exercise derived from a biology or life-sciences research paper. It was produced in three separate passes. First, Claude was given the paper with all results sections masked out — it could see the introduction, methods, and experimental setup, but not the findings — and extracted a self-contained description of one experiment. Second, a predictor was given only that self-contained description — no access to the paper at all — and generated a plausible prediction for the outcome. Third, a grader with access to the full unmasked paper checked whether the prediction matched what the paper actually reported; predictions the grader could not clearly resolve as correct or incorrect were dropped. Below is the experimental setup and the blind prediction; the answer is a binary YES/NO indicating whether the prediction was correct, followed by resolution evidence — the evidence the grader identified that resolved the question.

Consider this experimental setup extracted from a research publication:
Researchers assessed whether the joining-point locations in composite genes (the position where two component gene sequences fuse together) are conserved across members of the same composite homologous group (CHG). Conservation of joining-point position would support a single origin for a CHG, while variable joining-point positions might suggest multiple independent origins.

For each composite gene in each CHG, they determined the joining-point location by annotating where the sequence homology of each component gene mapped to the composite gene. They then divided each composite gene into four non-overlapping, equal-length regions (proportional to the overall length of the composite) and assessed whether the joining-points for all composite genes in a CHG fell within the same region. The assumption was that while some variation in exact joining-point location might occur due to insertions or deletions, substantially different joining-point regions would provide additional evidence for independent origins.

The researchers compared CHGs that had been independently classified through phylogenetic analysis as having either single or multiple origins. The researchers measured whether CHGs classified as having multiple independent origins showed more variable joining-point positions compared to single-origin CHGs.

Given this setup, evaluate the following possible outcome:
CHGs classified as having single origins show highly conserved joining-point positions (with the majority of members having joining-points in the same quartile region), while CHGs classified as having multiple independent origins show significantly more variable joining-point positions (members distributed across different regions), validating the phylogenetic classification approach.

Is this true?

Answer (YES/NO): NO